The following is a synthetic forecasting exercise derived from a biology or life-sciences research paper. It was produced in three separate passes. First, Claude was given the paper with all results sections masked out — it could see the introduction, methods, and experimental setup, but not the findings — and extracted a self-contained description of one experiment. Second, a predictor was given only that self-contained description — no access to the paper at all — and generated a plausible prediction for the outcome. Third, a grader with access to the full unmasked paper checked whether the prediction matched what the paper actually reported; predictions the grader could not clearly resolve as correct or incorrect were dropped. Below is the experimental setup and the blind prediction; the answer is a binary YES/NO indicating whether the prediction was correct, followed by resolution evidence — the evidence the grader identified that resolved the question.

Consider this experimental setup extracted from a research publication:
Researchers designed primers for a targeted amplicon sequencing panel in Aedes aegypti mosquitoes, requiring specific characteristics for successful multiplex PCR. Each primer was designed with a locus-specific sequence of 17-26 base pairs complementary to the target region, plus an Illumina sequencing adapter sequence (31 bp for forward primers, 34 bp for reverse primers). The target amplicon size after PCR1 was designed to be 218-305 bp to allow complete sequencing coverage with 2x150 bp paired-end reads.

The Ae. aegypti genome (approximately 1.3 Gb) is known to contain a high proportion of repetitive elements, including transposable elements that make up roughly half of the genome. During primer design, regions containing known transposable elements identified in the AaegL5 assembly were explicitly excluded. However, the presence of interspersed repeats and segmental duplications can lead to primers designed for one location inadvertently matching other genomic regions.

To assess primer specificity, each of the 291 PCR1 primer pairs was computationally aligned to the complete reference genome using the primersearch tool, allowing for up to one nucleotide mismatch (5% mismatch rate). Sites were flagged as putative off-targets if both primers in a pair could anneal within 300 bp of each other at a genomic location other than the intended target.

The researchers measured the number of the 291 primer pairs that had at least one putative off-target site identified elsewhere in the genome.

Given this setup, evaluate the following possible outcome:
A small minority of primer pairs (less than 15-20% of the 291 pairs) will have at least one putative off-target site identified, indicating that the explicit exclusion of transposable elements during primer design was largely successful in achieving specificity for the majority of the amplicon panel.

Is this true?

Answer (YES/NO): NO